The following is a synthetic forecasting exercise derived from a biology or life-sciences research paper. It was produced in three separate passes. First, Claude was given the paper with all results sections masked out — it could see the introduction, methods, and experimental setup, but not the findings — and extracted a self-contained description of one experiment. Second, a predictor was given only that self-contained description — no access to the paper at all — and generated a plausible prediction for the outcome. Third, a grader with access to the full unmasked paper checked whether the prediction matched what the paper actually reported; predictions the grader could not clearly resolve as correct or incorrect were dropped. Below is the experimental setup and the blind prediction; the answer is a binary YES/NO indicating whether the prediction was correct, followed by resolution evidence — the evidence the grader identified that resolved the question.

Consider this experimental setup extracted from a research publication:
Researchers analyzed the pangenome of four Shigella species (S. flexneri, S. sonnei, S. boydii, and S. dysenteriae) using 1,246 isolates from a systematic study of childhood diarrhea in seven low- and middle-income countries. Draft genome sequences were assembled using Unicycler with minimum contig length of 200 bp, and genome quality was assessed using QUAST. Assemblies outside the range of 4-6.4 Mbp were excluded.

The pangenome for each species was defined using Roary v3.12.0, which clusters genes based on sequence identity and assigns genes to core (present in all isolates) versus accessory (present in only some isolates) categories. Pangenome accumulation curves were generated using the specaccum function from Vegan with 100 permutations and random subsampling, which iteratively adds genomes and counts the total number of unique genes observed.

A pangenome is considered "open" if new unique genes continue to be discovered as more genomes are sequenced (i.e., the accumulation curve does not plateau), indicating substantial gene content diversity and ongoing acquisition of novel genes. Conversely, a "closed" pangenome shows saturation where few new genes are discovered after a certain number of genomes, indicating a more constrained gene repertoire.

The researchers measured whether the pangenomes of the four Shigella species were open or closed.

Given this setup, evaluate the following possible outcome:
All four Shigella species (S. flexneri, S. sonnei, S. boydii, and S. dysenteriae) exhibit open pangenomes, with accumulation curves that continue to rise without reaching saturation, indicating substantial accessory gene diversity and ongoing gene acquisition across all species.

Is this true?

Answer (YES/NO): YES